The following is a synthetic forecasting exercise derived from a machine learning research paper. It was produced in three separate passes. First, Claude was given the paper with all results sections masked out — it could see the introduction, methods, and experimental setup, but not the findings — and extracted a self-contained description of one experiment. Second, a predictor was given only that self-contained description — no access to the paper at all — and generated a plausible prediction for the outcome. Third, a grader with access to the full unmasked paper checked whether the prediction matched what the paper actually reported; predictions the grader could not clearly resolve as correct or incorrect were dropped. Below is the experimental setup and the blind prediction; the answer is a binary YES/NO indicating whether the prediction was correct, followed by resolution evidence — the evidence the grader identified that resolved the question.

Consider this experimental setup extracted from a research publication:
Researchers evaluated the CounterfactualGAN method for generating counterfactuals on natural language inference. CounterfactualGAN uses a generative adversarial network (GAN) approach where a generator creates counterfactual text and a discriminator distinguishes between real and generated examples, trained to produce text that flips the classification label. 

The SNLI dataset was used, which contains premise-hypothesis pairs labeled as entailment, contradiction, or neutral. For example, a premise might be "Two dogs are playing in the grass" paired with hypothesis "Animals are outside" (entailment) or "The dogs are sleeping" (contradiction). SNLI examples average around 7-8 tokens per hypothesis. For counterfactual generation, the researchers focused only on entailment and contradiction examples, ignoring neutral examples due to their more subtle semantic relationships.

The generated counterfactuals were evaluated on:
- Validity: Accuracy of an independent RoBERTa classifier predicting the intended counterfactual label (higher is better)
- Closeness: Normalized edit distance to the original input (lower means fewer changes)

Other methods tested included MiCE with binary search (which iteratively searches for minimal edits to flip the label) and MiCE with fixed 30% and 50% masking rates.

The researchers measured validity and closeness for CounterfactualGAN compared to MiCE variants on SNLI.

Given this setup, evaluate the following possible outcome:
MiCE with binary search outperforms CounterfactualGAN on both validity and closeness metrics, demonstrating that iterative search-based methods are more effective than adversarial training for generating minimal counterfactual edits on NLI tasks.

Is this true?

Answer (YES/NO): NO